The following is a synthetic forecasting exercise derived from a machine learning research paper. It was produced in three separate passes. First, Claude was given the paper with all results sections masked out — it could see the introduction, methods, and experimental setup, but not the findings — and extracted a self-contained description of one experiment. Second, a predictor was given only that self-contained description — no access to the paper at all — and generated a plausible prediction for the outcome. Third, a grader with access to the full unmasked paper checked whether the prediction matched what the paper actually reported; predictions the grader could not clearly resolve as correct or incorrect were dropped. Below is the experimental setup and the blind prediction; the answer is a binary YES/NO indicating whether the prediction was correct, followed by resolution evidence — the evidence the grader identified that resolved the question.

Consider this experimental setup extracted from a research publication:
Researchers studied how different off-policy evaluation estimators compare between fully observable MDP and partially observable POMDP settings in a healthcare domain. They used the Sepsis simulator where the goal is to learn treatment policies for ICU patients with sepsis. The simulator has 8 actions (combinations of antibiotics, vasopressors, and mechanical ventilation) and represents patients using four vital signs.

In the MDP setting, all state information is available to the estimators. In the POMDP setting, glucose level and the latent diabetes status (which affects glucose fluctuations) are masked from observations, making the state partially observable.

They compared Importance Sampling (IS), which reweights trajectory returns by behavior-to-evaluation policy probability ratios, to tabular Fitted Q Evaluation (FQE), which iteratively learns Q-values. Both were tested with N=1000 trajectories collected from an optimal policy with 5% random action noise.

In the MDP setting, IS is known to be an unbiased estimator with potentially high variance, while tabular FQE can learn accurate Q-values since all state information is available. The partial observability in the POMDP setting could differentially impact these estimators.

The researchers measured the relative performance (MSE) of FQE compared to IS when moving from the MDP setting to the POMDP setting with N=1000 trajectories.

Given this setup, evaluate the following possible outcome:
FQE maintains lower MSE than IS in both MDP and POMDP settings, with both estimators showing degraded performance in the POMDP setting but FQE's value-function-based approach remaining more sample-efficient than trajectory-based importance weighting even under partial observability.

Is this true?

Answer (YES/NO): NO